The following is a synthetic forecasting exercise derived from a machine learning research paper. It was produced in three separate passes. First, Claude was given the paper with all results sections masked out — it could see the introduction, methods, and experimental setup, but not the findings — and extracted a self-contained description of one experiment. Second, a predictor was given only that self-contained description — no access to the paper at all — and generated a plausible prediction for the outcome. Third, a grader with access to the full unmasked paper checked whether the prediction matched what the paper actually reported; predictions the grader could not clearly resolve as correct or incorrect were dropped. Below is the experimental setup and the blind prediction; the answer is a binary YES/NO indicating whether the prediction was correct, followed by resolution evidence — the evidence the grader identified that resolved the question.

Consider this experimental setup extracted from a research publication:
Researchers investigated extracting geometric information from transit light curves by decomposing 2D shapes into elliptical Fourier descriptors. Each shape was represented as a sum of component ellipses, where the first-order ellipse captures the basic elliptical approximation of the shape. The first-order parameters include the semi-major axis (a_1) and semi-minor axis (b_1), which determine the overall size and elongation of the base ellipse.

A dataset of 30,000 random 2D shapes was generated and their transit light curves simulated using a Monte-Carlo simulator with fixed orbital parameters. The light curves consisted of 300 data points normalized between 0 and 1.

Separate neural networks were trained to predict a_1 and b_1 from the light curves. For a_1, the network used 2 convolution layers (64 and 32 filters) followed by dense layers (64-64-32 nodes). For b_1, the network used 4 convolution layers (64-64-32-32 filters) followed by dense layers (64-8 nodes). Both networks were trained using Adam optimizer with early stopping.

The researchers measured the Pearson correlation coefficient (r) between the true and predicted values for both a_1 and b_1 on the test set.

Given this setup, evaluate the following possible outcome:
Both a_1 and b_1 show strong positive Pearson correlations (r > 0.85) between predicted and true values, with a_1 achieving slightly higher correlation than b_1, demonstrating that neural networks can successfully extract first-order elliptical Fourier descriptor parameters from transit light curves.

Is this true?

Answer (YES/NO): NO